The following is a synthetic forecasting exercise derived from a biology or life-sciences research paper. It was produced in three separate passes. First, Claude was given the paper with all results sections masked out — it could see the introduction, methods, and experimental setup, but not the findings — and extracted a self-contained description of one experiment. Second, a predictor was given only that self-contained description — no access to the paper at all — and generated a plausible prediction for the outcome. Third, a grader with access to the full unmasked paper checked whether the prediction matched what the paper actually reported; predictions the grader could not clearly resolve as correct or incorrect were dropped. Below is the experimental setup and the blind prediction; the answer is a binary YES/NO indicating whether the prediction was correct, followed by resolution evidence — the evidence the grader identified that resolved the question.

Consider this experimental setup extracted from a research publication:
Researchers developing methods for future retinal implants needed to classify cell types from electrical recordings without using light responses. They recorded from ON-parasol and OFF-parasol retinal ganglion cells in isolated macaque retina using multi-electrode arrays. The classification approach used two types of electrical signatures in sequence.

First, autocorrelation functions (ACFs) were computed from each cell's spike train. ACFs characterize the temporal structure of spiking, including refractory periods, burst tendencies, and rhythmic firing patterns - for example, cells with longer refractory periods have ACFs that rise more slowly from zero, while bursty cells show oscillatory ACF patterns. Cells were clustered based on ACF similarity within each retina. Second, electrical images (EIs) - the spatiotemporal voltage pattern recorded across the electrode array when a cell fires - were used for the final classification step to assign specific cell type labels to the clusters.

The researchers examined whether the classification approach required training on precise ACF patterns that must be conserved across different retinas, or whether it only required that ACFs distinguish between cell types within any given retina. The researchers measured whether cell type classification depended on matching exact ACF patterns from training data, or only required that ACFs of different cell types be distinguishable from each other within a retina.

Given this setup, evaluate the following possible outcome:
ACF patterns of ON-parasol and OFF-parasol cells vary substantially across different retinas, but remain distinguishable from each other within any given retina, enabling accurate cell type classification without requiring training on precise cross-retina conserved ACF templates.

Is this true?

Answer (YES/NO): YES